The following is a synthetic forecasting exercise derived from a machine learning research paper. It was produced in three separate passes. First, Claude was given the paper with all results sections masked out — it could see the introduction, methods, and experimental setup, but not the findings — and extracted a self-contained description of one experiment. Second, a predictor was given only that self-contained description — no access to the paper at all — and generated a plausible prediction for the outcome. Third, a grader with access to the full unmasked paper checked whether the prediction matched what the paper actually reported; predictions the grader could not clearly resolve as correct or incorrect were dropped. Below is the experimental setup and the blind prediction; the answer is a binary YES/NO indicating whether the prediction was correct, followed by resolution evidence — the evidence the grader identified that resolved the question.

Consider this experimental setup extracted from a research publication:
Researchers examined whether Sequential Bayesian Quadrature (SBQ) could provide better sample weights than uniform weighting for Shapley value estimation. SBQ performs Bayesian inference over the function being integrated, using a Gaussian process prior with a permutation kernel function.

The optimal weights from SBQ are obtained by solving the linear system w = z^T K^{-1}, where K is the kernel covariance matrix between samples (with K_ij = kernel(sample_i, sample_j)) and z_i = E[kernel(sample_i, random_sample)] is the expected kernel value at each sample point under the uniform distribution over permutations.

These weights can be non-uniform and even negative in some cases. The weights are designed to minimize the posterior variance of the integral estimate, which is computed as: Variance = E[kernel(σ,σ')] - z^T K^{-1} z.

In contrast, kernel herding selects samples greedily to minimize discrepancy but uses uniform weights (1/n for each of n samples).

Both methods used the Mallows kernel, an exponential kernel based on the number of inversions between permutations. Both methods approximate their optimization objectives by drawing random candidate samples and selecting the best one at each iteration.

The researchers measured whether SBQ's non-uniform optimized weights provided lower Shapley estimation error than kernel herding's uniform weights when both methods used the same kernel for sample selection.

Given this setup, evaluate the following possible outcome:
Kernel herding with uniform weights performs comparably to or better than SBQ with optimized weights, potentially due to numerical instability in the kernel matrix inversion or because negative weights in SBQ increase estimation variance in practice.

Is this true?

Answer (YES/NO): NO